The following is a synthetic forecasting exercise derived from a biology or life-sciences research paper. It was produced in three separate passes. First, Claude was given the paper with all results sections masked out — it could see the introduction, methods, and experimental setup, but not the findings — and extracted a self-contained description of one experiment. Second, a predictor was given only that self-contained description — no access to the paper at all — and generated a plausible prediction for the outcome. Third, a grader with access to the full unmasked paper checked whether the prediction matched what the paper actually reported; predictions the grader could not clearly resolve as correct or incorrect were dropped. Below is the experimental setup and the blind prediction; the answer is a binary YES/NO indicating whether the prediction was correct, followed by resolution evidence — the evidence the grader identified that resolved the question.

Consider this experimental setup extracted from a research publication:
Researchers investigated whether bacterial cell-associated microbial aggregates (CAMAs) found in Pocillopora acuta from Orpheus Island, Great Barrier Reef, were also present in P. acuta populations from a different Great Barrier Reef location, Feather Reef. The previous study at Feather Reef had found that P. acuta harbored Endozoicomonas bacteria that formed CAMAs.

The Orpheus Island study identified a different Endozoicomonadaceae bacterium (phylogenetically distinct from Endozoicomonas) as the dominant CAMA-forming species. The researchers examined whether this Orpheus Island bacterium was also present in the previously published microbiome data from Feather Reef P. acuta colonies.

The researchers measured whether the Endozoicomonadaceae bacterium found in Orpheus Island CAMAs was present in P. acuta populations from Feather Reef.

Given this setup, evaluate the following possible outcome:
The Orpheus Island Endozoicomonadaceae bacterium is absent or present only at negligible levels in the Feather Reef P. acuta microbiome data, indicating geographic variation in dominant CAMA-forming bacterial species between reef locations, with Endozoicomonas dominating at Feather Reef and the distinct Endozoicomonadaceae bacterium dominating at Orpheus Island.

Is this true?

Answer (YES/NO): YES